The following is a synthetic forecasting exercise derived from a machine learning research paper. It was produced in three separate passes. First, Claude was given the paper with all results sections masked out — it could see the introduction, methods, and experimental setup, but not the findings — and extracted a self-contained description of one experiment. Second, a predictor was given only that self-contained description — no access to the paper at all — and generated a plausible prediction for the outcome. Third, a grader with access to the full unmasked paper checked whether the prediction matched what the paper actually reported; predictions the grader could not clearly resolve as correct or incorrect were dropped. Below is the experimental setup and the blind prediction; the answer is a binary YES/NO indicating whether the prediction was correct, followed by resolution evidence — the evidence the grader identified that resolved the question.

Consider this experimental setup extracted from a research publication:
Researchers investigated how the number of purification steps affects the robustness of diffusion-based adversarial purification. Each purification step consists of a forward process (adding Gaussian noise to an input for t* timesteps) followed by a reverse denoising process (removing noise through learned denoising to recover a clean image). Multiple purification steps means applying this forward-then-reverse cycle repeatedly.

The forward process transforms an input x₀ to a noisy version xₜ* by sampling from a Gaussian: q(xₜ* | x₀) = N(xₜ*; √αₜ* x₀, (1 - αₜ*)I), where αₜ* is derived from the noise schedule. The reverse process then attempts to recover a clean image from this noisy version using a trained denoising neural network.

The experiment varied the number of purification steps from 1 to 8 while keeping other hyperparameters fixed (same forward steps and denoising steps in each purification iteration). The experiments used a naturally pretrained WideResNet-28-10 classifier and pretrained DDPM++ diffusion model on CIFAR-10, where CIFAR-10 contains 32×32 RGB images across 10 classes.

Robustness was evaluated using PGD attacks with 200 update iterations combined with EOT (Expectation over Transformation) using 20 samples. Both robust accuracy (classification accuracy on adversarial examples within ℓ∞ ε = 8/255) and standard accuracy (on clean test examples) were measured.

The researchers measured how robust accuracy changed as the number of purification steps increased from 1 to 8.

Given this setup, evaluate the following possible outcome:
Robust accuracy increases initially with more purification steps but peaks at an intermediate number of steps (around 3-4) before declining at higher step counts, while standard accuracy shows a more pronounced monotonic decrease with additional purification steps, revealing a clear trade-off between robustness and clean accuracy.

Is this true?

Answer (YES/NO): NO